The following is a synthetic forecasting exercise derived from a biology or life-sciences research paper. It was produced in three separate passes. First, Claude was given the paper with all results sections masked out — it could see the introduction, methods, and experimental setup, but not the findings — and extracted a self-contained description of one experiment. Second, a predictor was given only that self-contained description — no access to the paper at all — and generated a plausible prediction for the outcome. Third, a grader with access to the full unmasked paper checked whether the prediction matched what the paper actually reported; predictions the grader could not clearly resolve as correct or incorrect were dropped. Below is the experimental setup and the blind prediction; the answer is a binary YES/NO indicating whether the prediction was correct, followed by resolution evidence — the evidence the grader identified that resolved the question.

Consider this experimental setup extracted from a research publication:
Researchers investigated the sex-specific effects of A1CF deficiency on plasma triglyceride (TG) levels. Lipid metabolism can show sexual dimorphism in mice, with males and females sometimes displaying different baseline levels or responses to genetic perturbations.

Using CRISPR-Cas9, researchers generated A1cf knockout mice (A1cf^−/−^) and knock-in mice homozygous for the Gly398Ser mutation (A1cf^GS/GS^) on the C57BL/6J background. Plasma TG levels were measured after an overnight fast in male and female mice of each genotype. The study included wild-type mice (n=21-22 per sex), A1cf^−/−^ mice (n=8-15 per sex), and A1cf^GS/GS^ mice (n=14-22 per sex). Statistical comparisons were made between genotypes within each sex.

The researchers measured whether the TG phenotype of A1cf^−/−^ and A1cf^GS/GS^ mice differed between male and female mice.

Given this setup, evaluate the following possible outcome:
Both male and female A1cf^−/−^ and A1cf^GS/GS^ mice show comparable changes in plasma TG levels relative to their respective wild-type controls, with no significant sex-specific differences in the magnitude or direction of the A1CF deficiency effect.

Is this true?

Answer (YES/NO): YES